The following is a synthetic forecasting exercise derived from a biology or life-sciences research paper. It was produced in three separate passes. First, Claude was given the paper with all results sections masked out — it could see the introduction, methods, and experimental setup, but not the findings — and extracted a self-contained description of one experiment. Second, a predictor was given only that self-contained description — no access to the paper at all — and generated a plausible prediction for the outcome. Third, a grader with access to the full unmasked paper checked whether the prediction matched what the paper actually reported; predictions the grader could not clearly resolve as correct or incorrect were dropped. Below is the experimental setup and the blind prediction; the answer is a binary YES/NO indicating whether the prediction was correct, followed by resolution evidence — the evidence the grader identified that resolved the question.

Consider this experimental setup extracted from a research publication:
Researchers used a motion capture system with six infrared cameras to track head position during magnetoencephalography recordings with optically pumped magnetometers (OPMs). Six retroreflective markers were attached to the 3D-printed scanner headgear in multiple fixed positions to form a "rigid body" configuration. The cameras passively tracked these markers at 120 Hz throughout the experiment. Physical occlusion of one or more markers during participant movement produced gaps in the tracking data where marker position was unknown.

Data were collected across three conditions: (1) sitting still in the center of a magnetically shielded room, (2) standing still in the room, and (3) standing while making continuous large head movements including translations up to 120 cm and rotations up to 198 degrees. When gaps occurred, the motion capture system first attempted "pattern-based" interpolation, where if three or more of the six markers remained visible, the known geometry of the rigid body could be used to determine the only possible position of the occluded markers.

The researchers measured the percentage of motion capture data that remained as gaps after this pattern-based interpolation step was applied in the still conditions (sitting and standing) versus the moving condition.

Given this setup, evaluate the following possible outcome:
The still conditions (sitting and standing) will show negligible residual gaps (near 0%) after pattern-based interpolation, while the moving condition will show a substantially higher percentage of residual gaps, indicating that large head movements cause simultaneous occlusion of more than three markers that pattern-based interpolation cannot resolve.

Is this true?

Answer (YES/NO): YES